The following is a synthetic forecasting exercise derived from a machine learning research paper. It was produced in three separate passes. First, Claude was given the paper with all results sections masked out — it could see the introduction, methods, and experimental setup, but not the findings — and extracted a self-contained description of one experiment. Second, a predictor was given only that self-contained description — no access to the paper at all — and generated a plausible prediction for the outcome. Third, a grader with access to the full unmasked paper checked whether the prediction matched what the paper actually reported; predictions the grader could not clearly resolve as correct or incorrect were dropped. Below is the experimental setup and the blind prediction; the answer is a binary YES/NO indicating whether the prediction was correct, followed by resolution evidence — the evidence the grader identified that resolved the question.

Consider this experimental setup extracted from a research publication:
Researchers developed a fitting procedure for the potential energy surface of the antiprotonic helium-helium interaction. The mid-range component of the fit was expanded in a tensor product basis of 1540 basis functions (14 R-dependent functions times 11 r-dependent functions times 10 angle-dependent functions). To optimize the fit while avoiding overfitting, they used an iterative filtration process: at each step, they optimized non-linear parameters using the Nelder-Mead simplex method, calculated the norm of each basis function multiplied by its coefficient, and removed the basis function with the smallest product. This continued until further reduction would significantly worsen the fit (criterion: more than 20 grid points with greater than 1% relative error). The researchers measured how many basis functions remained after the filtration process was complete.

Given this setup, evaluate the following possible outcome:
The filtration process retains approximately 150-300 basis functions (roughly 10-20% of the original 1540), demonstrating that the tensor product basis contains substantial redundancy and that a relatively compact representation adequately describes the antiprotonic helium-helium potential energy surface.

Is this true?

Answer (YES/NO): NO